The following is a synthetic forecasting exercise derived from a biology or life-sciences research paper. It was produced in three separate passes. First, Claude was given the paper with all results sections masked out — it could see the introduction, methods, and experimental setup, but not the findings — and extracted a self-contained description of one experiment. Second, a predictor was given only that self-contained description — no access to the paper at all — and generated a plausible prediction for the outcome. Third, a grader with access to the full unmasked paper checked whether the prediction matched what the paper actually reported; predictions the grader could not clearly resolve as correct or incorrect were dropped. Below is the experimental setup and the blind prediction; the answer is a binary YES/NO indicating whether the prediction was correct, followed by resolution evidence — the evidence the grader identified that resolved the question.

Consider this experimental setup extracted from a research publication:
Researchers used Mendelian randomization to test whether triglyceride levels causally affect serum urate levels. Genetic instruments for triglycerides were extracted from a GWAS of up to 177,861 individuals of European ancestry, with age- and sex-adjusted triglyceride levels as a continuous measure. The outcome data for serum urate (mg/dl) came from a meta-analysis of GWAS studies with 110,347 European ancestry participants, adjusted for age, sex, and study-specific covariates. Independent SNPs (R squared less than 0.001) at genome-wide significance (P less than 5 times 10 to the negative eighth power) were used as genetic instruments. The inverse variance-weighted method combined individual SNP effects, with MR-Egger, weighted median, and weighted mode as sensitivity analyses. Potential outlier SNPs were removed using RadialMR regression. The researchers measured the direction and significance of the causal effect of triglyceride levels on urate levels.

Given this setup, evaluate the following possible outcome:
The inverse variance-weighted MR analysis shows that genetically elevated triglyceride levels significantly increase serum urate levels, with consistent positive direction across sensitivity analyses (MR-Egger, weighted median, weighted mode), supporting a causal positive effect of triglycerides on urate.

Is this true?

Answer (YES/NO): YES